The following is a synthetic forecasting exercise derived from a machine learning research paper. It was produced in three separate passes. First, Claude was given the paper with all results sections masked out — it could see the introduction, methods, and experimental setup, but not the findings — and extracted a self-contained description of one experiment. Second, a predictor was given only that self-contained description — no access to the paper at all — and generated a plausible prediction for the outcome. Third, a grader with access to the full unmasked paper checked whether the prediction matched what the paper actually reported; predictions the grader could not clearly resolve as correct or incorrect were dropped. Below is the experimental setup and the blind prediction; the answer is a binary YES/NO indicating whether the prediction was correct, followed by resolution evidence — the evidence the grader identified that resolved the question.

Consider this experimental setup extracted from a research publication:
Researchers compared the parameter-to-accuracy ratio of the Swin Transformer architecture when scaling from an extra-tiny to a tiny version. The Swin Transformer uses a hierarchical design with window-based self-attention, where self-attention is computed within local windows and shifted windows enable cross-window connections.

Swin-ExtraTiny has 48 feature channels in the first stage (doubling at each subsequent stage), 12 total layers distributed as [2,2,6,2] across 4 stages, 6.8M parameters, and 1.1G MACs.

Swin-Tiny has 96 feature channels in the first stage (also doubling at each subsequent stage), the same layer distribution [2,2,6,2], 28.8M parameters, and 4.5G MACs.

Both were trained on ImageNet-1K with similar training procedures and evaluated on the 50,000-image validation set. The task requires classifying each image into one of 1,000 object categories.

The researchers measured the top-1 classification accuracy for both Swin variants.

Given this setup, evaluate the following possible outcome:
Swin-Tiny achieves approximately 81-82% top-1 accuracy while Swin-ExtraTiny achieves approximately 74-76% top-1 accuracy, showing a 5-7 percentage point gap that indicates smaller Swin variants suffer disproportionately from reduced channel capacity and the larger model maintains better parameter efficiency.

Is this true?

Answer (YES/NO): YES